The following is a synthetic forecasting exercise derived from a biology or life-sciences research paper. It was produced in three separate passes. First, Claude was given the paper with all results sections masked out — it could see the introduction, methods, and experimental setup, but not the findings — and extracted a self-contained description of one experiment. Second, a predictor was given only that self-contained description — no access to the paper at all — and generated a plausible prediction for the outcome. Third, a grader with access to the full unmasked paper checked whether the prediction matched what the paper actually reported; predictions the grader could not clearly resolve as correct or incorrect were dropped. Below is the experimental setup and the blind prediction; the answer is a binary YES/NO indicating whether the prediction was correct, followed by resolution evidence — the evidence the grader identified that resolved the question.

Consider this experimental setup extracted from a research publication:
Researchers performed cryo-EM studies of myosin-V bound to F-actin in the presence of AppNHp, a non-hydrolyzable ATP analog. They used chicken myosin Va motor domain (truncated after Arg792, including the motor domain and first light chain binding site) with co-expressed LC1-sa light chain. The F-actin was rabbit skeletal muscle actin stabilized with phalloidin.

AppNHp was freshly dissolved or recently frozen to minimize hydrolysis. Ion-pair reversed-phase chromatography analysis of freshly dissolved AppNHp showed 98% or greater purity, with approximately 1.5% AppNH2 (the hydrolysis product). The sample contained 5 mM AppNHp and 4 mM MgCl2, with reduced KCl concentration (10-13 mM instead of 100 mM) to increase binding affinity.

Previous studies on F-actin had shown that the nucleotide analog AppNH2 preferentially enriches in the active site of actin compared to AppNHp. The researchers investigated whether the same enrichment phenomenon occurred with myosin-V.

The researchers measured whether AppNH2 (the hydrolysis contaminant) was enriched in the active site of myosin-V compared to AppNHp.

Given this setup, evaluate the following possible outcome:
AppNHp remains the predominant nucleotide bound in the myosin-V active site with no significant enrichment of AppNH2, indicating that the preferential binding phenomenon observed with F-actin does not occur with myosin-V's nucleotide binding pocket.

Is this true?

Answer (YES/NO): YES